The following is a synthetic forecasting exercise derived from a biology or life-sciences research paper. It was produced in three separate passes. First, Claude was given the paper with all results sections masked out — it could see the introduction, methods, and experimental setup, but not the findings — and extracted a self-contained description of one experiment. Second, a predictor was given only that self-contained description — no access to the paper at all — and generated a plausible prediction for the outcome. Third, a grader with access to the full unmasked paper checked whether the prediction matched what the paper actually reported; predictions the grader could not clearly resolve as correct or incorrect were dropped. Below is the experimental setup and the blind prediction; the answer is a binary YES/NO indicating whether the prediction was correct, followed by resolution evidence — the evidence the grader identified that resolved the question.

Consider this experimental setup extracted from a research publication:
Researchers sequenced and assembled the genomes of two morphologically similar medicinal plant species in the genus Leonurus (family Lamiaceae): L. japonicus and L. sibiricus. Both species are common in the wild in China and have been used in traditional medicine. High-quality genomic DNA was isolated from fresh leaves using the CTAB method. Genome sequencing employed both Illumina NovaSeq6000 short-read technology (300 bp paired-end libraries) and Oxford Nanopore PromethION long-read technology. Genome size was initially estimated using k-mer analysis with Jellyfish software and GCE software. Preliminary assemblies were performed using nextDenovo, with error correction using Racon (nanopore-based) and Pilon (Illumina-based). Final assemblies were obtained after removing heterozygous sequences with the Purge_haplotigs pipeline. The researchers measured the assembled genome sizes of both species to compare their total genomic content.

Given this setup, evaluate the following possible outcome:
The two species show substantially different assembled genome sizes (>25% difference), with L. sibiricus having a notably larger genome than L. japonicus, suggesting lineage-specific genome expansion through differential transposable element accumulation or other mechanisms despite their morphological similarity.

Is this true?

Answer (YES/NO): NO